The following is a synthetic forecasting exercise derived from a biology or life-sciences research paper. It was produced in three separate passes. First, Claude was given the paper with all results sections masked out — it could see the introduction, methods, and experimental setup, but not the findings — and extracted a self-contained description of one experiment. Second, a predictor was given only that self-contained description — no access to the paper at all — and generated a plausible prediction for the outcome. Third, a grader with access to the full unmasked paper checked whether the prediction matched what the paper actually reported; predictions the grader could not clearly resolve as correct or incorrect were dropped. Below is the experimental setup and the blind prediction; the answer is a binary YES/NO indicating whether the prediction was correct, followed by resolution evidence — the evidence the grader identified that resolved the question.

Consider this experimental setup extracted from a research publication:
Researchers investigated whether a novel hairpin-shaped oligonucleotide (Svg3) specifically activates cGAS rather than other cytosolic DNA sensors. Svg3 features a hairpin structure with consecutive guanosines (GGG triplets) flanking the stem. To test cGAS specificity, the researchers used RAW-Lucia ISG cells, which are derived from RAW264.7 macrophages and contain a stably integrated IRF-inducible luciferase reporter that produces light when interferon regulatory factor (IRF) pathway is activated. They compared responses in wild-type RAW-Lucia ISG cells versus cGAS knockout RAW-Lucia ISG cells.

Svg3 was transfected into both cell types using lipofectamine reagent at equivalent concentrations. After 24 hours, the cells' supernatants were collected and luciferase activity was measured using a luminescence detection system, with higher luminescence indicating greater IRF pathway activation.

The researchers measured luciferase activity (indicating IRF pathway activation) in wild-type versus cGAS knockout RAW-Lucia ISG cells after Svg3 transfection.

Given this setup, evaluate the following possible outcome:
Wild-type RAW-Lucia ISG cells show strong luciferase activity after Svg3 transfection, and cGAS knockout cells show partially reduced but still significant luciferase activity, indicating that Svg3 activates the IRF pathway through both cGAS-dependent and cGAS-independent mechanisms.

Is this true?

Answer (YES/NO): NO